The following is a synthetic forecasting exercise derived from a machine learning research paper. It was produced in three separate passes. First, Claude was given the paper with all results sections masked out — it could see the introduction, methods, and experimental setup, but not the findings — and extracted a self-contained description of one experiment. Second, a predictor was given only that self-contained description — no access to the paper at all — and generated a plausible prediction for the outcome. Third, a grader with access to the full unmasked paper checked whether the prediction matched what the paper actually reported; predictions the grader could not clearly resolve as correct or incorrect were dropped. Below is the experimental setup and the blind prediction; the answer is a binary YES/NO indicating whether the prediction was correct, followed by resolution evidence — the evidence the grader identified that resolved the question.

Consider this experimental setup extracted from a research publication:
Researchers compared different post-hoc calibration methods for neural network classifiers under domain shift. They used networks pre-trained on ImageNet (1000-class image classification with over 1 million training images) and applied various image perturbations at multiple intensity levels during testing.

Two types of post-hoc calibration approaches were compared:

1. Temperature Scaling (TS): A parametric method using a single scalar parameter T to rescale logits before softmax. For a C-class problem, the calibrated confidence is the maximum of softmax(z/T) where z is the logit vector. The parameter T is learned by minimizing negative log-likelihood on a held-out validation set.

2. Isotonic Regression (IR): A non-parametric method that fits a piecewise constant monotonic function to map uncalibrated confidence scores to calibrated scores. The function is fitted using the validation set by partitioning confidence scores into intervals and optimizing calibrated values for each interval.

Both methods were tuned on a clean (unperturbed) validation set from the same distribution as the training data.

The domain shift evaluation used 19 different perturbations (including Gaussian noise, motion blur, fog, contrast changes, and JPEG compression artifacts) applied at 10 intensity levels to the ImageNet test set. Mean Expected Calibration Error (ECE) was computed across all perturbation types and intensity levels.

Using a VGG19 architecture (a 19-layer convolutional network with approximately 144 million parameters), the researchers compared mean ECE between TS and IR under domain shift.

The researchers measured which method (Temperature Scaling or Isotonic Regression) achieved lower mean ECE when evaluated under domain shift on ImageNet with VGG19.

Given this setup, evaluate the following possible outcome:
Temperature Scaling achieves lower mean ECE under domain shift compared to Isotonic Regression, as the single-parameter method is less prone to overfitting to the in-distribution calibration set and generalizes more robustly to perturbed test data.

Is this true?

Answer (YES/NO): YES